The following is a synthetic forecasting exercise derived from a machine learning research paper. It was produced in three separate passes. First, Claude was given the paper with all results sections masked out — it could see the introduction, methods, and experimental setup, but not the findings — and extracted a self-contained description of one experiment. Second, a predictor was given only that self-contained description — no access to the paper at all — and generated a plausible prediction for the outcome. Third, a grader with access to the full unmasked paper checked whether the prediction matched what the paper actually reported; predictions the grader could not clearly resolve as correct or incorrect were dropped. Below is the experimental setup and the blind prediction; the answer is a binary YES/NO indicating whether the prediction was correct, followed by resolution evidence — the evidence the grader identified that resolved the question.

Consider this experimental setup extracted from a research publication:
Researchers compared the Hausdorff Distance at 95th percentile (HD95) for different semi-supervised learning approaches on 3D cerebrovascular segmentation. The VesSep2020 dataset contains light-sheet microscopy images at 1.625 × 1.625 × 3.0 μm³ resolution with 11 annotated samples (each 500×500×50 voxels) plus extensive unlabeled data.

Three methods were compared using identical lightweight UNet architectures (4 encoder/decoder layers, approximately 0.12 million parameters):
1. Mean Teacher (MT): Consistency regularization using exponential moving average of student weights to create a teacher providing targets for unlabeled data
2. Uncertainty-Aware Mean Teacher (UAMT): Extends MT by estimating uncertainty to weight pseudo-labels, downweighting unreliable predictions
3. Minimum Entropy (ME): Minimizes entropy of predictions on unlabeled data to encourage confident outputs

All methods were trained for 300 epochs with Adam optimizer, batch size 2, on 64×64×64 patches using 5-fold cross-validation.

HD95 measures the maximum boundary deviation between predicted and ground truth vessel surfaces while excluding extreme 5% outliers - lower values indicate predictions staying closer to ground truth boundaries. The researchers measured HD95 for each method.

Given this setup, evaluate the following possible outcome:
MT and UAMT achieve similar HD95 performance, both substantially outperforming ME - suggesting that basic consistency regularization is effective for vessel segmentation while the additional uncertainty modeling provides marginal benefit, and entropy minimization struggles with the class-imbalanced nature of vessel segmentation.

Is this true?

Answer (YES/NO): NO